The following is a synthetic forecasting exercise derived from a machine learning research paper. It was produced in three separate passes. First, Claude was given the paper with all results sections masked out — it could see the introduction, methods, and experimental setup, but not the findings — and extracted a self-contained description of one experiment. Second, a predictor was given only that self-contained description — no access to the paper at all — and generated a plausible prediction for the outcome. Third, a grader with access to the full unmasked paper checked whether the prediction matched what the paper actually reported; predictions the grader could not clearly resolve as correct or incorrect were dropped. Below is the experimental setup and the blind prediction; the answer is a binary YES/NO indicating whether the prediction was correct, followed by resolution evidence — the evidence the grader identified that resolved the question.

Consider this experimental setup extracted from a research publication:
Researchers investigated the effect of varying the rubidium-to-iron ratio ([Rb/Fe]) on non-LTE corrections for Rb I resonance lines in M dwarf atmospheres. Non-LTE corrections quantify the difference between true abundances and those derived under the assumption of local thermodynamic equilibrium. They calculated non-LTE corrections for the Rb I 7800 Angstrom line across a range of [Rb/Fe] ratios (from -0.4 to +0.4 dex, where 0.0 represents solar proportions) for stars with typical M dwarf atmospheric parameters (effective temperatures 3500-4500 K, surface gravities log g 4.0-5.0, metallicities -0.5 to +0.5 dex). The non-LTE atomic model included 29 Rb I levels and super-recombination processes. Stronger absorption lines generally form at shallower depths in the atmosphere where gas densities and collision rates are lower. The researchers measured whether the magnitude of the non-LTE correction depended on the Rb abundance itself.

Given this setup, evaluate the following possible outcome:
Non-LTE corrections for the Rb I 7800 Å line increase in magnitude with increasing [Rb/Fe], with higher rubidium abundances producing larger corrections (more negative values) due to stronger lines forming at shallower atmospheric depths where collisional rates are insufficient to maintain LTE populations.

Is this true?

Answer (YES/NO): YES